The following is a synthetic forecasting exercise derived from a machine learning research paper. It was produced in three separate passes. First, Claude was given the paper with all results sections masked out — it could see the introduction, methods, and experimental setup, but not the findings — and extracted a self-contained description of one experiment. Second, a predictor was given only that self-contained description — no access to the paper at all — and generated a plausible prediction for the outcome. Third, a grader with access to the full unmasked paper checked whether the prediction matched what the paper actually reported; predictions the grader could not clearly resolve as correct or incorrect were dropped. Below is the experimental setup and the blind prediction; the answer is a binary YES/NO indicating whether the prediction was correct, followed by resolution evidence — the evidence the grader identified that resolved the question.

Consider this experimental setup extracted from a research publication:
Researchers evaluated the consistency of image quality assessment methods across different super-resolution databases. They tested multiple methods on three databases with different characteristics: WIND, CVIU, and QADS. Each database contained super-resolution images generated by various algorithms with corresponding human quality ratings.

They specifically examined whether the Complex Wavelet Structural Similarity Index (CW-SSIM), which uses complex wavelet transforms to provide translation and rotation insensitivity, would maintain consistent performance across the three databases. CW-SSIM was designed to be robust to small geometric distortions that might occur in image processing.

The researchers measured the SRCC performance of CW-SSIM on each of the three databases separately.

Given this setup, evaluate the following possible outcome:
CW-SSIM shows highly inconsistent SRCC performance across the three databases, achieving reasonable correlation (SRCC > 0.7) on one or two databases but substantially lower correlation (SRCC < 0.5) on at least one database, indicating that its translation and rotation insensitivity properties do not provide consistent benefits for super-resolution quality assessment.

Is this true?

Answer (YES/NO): YES